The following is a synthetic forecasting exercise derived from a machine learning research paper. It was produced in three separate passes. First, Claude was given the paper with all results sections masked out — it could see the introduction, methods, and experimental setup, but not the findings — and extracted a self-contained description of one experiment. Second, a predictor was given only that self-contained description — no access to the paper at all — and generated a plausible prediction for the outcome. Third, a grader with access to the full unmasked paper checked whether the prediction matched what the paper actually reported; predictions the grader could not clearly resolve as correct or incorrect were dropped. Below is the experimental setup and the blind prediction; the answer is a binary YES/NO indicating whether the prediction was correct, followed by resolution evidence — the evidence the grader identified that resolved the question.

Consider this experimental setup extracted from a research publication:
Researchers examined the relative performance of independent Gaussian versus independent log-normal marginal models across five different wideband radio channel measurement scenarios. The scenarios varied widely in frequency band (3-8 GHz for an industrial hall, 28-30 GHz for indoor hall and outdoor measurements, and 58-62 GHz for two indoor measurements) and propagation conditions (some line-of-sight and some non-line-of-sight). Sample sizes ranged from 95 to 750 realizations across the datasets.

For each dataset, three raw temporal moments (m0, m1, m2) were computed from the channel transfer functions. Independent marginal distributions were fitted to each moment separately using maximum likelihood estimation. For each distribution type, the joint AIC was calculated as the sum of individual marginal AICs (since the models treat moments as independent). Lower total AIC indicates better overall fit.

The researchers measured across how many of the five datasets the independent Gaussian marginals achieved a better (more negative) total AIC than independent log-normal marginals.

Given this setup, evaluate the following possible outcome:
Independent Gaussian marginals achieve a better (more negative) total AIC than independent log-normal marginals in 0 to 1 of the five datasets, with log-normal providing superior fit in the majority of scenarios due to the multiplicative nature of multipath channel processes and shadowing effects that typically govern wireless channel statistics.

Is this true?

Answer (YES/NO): YES